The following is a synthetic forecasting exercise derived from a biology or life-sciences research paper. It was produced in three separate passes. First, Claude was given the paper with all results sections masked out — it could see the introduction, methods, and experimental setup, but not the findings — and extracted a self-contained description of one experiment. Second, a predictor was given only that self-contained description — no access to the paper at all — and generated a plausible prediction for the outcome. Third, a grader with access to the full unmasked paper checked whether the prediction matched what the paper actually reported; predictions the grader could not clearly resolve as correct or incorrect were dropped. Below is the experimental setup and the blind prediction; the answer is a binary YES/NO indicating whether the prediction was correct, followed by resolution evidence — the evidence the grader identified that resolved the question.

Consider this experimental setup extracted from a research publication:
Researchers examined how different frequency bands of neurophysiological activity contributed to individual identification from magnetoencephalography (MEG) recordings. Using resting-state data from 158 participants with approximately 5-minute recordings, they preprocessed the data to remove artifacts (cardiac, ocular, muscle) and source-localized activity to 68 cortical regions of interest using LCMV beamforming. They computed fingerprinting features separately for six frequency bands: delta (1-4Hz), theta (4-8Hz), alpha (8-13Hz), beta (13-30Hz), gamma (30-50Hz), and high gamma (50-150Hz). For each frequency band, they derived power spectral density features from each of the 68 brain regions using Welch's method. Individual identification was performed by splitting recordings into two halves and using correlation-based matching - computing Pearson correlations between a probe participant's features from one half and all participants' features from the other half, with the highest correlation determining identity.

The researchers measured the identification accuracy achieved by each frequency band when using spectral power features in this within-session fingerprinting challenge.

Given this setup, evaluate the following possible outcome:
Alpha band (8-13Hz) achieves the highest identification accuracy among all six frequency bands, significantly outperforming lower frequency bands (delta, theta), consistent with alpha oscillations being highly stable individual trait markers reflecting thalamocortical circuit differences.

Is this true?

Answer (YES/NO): NO